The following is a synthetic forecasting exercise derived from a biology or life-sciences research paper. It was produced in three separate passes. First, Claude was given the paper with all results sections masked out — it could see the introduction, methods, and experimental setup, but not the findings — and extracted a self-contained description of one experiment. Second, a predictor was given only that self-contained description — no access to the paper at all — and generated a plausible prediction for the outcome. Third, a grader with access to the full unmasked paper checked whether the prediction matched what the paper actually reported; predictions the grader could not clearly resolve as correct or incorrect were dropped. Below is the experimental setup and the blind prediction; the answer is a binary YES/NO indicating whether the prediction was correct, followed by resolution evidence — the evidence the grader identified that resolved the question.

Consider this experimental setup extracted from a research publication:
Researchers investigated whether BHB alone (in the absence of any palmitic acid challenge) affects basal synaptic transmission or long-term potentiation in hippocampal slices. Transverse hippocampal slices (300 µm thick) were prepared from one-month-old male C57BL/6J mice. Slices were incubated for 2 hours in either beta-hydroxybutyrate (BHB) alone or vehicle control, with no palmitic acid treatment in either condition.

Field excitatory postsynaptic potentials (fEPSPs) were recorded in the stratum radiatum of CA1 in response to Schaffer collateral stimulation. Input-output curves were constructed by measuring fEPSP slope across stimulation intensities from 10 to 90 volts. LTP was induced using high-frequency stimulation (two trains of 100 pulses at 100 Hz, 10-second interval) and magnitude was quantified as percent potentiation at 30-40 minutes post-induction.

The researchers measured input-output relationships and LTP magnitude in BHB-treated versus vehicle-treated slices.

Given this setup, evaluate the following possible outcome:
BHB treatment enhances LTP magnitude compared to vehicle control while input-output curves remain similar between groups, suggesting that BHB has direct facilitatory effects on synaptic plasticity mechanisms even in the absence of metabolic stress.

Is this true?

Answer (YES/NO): NO